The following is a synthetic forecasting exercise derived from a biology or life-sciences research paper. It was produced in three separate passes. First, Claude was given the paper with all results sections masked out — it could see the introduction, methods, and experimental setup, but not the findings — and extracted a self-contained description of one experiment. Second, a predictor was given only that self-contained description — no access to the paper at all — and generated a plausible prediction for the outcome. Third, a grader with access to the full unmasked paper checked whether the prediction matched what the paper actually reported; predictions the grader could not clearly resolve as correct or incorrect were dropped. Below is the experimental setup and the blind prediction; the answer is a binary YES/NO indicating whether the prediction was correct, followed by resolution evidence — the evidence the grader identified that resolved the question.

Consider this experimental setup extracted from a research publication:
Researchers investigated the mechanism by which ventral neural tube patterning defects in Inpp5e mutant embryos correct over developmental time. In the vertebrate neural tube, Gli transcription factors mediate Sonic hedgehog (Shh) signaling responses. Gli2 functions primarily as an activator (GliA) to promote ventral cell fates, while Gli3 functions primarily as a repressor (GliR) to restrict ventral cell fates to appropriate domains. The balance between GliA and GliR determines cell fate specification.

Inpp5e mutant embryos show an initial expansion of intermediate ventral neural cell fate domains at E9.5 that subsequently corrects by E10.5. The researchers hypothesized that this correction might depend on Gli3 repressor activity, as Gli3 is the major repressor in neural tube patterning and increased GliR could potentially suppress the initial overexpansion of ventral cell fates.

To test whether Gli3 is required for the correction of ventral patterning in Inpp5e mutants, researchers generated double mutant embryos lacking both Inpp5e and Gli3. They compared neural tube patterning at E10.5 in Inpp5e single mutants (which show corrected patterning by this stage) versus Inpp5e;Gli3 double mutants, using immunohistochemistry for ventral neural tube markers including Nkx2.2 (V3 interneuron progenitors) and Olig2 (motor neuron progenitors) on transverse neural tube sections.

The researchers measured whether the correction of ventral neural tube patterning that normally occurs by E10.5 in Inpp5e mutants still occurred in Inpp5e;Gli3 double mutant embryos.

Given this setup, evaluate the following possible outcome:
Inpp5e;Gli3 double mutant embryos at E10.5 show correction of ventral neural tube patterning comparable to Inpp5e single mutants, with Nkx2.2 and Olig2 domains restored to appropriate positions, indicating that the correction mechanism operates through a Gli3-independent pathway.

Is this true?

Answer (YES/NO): NO